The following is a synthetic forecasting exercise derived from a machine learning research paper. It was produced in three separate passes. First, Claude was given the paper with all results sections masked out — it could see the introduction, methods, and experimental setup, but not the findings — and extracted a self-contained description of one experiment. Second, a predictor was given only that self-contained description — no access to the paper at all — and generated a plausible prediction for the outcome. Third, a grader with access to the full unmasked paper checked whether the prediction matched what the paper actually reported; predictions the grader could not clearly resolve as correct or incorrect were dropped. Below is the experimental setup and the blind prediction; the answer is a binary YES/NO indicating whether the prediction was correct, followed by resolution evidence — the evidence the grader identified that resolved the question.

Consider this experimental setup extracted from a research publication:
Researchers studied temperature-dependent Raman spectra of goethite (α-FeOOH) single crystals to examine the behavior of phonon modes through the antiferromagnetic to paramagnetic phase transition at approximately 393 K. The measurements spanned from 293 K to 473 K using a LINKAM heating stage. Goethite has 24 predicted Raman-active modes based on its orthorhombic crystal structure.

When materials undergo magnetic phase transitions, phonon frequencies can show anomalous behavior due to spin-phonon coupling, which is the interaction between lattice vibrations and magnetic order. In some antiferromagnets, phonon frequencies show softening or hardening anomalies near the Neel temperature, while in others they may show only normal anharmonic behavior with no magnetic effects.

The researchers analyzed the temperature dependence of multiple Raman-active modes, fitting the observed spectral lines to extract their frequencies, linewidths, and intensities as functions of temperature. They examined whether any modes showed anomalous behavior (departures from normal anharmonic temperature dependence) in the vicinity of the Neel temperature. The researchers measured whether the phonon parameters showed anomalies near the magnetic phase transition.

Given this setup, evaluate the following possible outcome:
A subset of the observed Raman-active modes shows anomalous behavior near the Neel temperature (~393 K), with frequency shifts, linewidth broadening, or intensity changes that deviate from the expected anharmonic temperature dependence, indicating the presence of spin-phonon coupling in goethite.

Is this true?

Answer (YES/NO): YES